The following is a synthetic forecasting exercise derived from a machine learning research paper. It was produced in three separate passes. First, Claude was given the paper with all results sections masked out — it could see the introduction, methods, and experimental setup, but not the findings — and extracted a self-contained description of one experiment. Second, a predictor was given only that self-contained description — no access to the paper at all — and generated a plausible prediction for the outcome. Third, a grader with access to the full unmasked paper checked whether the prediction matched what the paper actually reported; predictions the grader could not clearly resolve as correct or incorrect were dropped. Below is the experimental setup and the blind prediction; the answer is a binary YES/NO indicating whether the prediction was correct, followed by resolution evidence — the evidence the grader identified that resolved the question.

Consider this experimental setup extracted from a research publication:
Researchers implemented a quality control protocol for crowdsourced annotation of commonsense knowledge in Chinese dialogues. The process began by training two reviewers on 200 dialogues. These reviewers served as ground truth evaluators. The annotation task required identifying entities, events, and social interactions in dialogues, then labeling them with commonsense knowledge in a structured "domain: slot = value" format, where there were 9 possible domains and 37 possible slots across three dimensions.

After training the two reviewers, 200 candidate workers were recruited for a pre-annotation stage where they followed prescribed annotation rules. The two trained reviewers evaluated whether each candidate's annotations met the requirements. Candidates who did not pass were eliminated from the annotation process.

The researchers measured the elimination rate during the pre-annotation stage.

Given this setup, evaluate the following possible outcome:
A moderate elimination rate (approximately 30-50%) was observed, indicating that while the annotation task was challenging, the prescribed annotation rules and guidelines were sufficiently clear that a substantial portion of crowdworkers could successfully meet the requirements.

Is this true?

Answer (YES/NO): NO